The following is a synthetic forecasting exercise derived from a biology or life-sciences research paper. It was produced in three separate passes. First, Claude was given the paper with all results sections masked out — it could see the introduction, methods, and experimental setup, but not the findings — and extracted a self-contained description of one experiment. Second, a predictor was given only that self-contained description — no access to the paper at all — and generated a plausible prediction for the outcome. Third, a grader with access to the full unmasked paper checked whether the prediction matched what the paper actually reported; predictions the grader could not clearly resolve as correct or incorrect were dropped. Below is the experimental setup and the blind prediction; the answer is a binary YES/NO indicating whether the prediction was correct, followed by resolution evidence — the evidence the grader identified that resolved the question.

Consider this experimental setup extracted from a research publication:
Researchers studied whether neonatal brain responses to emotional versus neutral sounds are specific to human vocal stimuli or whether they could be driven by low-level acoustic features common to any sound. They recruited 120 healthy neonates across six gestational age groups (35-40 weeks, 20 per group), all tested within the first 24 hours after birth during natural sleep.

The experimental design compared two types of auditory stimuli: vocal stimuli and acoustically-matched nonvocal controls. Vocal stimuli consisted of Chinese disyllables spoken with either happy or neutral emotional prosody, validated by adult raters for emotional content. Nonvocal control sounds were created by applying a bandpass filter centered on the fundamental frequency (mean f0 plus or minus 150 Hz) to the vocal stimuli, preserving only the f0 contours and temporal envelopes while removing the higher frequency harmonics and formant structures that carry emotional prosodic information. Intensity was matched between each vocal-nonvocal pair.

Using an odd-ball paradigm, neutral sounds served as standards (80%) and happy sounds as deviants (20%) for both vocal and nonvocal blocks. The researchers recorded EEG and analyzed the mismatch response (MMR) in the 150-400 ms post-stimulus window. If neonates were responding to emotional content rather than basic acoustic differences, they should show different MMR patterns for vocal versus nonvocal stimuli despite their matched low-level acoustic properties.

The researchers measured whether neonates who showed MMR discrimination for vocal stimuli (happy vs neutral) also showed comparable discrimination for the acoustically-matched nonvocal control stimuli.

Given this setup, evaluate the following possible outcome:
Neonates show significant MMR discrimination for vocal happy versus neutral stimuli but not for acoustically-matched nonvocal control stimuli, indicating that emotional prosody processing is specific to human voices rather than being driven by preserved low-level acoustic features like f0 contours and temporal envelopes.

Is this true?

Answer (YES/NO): YES